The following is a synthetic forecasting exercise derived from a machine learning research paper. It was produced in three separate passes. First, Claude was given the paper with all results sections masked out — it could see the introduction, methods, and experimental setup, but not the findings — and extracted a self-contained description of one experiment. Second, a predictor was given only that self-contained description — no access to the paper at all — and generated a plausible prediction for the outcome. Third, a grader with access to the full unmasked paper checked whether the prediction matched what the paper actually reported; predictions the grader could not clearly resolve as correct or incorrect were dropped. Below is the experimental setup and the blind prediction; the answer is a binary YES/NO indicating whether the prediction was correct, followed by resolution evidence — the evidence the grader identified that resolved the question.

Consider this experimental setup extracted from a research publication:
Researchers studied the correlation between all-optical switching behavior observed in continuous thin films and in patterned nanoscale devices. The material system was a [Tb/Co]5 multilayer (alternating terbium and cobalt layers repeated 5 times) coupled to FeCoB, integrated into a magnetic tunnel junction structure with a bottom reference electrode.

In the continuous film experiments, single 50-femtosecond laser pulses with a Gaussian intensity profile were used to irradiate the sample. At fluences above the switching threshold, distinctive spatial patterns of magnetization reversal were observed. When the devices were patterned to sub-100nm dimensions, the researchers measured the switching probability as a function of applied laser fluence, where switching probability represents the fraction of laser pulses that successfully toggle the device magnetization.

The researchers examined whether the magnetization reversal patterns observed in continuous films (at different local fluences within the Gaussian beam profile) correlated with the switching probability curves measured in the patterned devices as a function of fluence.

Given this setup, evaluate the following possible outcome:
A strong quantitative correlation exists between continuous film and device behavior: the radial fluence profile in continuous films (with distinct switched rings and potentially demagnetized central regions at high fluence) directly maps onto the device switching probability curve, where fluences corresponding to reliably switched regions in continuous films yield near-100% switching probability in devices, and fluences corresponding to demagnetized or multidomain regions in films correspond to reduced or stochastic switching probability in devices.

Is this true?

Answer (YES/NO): YES